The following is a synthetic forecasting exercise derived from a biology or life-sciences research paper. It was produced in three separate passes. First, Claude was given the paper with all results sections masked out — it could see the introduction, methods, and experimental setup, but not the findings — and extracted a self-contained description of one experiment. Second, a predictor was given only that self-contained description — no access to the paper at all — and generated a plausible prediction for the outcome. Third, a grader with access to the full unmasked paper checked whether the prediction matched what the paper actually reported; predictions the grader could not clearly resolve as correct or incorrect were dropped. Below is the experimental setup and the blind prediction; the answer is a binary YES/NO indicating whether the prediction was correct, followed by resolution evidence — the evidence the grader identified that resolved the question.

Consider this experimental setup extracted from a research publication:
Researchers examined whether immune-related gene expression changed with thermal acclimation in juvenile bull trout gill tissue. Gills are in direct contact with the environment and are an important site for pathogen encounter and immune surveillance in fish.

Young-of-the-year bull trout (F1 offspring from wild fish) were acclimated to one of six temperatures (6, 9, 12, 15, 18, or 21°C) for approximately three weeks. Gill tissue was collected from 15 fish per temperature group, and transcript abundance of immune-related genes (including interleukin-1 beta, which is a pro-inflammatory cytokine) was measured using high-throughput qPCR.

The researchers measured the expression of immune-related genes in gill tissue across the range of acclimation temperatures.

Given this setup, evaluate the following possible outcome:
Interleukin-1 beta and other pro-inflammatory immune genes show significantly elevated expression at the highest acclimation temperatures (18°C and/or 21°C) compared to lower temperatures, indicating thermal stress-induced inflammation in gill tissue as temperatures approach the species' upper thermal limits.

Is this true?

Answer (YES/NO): NO